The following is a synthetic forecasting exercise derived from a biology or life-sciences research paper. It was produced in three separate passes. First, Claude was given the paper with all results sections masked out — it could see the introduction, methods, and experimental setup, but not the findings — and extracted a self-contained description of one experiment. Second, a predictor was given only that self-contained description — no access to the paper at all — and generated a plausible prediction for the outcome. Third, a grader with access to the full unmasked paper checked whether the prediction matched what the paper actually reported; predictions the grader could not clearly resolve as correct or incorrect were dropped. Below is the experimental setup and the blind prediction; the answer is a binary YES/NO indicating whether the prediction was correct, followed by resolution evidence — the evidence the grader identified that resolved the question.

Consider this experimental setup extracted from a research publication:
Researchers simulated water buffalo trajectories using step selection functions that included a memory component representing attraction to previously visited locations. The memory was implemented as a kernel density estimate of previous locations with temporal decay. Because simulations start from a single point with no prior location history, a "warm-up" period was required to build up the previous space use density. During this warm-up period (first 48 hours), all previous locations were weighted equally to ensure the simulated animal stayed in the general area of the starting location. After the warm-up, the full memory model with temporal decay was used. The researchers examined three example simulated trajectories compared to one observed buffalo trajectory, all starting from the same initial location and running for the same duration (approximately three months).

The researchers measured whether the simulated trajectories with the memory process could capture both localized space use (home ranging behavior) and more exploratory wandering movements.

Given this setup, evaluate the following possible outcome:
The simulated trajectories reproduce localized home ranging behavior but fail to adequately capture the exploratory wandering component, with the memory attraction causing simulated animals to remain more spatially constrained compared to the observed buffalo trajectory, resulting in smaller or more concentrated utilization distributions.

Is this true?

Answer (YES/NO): NO